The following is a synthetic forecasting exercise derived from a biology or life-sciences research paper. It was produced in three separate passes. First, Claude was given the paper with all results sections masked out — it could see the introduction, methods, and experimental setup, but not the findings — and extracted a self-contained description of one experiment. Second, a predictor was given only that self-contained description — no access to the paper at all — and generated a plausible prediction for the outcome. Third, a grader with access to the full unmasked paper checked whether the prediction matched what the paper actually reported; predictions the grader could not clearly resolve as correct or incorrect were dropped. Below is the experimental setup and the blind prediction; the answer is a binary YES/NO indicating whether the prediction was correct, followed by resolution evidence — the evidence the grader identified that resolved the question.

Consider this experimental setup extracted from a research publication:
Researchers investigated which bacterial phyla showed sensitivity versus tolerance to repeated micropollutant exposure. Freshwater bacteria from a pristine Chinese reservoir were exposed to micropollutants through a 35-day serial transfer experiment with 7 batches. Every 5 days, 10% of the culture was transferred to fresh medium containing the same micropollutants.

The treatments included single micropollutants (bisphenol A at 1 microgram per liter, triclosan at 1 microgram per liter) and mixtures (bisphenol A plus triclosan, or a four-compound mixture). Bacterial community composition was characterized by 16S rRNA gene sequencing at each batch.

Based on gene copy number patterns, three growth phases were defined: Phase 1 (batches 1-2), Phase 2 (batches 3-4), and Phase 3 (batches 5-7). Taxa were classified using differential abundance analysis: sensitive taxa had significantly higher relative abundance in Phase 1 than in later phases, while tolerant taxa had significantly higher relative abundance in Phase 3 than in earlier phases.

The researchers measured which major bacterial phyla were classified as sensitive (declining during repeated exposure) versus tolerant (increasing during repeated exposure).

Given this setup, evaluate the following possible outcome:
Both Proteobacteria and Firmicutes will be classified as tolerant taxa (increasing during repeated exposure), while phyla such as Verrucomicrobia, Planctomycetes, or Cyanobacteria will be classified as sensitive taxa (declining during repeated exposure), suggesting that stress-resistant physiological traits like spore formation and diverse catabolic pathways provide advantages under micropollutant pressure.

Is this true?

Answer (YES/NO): NO